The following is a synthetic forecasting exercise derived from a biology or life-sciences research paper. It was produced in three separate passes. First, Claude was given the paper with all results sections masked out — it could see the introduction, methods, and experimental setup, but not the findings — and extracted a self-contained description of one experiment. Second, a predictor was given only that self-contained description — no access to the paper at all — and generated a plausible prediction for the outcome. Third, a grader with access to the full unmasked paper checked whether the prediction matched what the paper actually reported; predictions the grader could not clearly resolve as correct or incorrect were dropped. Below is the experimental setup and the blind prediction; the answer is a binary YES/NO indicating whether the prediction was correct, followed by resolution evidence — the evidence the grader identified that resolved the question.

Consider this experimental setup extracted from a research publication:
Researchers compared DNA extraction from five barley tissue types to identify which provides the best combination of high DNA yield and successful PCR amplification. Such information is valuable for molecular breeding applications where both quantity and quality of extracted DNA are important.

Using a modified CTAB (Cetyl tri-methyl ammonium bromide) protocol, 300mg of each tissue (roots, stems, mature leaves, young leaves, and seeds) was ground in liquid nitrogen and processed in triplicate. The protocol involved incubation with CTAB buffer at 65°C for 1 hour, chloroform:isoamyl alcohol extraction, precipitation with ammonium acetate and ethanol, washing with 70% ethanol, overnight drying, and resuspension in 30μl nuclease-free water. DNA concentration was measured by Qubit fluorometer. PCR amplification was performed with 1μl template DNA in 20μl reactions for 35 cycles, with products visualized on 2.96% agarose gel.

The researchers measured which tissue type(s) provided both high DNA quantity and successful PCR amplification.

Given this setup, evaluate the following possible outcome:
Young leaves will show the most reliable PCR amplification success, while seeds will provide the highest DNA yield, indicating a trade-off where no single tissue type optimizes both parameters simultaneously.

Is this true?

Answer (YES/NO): NO